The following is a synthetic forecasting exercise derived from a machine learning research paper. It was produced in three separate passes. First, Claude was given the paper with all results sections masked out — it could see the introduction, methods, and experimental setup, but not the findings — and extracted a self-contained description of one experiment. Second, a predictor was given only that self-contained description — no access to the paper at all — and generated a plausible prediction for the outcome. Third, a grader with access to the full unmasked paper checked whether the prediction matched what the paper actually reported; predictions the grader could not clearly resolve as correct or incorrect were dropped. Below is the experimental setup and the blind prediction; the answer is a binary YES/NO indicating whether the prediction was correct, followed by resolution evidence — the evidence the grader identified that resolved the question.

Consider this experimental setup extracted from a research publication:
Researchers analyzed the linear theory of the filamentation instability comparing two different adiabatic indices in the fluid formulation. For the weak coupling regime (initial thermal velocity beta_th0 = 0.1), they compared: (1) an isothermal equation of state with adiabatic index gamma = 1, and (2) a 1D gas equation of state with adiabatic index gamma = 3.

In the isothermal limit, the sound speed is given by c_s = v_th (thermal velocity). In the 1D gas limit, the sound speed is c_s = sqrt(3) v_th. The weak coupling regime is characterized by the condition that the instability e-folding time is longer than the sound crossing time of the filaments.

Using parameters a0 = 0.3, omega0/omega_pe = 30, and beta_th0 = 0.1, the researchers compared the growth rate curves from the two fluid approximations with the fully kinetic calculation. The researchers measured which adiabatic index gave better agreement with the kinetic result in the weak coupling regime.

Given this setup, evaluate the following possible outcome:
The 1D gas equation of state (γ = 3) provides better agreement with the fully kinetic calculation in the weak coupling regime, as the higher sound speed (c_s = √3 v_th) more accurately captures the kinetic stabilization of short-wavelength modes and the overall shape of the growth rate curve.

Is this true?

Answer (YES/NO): NO